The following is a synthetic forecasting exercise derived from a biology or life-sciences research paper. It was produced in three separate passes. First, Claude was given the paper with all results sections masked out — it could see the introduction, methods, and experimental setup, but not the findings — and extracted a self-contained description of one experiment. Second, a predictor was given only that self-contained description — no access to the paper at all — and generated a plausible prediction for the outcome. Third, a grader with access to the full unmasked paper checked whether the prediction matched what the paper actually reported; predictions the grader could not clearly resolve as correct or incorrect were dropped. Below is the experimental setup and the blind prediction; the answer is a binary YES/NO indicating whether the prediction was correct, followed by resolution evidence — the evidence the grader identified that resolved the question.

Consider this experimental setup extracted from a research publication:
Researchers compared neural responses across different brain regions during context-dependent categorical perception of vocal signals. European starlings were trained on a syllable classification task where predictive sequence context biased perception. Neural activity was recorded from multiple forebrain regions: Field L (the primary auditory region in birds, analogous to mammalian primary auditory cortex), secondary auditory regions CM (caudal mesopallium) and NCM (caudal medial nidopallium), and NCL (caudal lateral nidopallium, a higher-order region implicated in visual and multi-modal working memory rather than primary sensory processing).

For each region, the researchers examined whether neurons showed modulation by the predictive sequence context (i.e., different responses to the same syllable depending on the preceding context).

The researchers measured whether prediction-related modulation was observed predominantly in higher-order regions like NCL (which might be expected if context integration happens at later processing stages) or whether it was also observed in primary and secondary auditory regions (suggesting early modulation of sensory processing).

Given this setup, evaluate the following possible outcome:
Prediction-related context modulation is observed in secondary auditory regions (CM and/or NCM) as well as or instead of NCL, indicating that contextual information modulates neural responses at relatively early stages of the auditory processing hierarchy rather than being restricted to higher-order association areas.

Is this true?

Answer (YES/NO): YES